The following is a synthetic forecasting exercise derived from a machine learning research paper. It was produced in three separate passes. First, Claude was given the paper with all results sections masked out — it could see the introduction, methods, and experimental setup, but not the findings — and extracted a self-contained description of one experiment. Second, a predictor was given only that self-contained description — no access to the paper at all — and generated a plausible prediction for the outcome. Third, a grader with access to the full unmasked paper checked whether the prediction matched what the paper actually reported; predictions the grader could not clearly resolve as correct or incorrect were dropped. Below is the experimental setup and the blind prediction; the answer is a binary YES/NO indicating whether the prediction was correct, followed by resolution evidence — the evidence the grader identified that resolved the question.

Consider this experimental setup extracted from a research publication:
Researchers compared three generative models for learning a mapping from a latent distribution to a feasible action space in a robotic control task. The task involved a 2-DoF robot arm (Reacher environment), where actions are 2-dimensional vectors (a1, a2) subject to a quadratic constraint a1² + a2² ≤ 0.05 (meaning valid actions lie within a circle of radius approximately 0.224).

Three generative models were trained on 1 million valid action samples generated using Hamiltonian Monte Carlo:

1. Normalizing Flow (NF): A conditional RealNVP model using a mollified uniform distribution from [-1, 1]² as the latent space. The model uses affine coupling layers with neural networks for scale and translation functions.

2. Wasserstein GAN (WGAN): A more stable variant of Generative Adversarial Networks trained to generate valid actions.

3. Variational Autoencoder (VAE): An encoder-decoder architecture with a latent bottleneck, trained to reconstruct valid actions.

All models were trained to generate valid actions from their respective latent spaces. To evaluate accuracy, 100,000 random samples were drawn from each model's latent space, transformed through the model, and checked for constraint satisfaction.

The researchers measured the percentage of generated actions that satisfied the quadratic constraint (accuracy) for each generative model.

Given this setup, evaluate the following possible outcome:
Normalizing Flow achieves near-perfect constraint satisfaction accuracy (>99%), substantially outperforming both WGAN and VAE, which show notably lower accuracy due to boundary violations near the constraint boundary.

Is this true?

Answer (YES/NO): NO